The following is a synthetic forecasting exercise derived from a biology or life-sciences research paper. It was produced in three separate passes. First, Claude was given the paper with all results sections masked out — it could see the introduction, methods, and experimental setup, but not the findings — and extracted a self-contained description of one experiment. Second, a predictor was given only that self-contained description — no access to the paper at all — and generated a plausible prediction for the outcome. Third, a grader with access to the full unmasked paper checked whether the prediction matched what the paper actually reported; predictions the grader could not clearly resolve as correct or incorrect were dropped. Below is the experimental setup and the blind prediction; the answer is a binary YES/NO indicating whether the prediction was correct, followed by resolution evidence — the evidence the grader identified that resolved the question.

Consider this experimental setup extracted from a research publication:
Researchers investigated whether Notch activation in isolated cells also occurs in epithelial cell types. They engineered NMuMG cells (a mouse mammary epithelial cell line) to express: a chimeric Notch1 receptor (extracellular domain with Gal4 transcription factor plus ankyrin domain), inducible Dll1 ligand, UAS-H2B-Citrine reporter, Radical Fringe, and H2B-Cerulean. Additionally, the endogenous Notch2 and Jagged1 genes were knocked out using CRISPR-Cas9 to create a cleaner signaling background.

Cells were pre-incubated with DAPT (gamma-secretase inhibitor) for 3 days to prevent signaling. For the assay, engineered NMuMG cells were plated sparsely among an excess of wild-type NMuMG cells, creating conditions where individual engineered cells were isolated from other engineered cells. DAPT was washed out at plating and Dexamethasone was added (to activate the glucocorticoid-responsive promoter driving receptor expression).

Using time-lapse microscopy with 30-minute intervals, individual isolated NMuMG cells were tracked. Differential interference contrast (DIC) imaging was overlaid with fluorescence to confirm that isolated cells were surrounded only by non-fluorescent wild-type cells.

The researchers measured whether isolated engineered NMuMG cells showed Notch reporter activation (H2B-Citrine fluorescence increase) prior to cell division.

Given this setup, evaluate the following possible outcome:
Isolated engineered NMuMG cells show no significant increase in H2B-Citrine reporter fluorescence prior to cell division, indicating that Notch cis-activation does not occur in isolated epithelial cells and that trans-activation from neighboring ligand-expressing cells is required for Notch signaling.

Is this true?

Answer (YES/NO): NO